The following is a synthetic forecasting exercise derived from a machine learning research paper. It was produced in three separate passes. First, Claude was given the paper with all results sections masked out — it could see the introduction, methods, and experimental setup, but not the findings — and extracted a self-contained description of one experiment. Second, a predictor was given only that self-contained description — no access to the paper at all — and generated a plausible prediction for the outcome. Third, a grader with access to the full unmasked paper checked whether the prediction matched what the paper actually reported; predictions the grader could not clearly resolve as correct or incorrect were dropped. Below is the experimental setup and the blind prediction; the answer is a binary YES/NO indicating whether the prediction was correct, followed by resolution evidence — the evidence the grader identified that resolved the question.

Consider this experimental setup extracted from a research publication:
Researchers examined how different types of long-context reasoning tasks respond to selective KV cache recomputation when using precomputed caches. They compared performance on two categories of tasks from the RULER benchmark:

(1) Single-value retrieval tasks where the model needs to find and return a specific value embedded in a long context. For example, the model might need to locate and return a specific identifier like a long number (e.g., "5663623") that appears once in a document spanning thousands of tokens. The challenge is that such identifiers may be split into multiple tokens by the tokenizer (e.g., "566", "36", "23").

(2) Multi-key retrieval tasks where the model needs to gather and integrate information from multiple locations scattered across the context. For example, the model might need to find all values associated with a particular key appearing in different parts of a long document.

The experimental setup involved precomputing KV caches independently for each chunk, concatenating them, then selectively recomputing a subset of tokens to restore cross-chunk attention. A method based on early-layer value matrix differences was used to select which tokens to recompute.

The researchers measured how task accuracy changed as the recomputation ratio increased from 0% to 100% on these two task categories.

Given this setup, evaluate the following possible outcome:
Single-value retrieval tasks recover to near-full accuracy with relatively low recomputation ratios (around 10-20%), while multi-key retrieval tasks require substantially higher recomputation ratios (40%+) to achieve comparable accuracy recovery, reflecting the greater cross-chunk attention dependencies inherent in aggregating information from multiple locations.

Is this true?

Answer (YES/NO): NO